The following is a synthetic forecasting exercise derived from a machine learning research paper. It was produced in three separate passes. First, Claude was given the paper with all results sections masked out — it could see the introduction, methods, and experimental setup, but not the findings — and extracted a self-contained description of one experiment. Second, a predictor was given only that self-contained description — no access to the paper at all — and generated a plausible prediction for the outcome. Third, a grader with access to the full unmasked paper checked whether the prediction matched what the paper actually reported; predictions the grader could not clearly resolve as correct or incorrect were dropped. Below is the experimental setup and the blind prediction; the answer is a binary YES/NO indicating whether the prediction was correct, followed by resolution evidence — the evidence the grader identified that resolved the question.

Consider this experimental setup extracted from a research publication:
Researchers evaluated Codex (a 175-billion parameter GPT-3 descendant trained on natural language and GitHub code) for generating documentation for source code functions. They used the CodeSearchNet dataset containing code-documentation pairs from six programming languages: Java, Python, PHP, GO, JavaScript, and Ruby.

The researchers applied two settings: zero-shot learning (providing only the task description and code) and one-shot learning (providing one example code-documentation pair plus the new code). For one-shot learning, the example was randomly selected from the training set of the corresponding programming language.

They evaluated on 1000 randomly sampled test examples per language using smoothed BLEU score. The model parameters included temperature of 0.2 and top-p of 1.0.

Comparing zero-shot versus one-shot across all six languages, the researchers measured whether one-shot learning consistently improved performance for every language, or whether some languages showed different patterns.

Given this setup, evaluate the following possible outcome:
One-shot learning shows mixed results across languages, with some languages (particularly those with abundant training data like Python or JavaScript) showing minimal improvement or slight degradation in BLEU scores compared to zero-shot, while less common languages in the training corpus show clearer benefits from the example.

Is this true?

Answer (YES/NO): NO